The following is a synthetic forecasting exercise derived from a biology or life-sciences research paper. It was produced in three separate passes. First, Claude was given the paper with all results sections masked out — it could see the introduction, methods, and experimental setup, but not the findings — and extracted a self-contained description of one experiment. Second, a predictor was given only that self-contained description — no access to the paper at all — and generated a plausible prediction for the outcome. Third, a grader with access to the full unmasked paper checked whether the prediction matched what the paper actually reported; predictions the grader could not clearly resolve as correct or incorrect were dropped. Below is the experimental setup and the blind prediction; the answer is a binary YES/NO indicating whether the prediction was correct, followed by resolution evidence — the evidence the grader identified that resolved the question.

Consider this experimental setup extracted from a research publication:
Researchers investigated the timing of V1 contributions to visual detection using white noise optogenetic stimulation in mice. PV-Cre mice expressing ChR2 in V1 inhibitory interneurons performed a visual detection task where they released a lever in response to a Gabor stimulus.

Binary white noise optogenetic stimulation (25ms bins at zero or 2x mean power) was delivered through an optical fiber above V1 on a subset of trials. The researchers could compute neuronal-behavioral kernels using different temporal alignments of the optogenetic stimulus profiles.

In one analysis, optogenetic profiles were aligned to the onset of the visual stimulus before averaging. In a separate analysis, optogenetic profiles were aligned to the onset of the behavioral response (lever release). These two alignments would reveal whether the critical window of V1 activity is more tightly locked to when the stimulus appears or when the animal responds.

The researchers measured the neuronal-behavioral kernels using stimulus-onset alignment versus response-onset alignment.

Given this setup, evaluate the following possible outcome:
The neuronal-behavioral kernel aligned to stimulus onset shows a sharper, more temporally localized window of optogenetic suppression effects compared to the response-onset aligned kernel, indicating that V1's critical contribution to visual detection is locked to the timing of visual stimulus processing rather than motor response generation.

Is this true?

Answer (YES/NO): YES